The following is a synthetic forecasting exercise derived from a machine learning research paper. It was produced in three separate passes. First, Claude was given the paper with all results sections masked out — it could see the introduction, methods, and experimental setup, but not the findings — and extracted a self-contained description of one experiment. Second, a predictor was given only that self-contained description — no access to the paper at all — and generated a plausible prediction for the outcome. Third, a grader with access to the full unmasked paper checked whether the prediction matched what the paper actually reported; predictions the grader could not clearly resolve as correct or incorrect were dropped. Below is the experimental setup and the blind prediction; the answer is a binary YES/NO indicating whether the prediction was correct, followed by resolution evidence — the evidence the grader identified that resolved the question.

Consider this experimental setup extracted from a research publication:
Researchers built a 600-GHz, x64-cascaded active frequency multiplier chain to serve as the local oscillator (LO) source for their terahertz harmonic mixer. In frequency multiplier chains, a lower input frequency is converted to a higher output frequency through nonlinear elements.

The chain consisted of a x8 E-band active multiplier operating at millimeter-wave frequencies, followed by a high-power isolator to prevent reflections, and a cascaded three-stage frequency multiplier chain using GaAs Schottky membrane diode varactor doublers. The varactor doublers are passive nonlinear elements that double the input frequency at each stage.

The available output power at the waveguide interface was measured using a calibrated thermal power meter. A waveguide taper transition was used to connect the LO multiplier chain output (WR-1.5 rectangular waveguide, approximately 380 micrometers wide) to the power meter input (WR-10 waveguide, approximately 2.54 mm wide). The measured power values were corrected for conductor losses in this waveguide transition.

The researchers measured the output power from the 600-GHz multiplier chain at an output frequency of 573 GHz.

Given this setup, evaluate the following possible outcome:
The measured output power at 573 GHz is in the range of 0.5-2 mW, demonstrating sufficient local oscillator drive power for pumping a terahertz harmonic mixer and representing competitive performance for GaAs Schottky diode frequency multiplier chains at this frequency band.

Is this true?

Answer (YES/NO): NO